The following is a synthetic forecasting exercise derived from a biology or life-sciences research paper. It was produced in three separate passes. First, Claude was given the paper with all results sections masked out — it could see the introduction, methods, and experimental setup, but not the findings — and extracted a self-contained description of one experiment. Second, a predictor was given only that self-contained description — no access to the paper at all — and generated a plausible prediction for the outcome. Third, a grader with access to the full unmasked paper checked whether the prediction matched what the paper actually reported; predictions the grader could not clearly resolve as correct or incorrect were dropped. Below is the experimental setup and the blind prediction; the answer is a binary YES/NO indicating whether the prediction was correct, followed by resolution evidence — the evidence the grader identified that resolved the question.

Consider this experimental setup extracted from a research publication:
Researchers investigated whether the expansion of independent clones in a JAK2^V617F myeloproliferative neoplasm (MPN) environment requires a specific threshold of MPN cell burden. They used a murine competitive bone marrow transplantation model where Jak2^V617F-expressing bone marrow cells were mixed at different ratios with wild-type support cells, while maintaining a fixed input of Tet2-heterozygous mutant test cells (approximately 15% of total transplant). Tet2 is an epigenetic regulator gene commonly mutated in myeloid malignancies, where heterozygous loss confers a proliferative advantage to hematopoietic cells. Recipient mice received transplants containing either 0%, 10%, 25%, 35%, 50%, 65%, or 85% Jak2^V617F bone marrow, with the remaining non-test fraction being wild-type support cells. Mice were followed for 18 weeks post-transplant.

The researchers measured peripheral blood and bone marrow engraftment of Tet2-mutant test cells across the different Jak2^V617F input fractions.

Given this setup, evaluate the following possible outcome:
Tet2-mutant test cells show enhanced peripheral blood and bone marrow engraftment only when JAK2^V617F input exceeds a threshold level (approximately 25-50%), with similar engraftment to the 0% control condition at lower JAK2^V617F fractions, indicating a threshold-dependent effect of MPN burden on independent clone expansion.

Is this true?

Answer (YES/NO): YES